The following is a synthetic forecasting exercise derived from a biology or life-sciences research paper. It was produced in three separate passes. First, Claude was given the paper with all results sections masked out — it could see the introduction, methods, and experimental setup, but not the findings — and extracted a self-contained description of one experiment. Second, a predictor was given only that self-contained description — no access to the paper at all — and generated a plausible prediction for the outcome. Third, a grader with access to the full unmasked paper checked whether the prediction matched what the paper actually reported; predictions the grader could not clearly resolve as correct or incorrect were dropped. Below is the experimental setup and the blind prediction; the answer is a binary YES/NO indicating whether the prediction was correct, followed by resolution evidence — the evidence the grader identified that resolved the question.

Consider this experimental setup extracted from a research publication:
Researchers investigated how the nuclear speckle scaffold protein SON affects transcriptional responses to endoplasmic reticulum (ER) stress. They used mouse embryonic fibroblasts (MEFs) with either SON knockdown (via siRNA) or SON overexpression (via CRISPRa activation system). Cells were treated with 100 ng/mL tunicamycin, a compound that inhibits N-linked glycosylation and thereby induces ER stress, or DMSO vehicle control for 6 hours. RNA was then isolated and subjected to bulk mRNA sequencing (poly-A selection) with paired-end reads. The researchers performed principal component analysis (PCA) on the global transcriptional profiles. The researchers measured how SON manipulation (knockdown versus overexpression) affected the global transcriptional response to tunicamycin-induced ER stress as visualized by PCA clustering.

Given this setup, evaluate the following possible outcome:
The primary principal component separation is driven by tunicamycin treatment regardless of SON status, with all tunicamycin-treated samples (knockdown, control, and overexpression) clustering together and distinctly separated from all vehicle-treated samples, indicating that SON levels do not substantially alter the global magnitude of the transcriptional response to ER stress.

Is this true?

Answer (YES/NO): NO